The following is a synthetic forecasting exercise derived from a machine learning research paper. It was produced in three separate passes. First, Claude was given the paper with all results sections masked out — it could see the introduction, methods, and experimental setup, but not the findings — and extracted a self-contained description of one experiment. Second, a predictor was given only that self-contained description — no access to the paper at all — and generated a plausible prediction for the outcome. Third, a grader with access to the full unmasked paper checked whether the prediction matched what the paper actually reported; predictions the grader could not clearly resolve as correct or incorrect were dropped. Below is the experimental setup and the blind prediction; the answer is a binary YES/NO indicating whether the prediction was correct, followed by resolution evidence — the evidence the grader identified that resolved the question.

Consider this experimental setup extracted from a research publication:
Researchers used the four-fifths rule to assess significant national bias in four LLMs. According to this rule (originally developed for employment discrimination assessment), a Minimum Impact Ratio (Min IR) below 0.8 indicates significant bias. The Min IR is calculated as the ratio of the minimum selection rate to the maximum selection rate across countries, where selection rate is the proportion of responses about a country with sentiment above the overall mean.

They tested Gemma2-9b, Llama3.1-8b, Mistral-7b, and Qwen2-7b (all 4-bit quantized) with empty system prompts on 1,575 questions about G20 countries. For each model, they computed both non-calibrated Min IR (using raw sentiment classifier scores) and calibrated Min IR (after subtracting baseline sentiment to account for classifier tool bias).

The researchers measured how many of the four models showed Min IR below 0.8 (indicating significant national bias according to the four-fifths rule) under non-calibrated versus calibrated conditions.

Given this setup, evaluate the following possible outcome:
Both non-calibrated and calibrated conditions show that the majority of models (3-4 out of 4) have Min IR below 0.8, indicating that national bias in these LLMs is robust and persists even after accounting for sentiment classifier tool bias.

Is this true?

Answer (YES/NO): YES